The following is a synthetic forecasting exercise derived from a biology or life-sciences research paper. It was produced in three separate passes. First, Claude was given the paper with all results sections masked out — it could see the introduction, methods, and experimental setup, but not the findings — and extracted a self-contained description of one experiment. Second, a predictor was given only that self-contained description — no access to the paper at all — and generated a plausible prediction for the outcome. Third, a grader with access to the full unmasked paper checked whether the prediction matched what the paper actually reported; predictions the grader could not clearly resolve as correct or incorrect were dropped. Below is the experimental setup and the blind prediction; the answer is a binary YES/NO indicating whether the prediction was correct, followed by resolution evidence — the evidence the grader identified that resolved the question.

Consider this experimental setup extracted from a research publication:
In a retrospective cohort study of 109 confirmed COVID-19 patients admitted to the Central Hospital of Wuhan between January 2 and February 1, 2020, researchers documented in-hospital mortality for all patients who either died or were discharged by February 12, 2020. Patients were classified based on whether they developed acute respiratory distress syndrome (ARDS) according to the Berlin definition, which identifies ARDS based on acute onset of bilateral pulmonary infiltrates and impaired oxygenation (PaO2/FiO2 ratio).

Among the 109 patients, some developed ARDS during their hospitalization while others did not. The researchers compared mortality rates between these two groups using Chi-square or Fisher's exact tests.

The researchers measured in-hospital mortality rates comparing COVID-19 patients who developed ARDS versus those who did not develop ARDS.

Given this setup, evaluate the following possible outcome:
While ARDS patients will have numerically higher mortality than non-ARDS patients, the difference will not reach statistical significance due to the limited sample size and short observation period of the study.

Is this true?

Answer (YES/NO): NO